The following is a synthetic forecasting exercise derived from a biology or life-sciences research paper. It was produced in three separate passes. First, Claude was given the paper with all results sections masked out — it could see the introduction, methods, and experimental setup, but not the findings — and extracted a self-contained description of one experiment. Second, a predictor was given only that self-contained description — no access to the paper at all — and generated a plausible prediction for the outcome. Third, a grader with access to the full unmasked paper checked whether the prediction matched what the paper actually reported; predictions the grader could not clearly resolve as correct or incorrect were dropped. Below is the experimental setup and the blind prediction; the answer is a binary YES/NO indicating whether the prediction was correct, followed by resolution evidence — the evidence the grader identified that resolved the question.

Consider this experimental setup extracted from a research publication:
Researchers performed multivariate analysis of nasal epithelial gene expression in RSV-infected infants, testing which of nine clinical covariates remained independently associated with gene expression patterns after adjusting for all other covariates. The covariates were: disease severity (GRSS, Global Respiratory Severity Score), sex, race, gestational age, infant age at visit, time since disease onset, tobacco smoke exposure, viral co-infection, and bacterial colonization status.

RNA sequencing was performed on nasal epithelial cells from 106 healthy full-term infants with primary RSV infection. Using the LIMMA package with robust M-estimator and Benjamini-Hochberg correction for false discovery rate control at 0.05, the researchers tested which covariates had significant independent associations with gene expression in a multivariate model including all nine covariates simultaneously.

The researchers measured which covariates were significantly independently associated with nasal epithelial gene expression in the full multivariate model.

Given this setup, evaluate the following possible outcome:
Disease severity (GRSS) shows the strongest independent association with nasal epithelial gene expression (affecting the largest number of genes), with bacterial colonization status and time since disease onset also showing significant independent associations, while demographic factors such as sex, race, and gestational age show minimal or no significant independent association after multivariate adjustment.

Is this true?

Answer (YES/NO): NO